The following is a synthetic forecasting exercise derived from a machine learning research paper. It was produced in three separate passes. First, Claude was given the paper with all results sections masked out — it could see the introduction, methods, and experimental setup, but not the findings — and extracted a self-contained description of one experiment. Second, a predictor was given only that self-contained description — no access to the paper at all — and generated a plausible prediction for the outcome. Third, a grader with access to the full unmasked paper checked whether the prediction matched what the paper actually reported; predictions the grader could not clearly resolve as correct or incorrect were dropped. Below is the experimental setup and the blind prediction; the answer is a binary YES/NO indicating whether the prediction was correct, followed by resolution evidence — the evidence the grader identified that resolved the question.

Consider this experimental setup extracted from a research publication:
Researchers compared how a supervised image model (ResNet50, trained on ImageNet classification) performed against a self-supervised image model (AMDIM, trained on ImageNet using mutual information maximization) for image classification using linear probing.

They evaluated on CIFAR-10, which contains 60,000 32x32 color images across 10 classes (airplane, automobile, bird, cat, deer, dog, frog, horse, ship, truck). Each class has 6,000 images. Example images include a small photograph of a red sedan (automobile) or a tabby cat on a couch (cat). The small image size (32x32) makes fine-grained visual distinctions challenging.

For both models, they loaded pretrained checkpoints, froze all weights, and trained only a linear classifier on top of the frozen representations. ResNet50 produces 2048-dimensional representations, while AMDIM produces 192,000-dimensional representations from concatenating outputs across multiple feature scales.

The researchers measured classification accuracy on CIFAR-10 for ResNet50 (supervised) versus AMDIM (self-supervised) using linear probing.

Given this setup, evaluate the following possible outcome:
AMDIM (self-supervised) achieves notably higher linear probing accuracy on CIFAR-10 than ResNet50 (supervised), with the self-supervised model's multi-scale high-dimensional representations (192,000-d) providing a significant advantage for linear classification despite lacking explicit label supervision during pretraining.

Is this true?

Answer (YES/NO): NO